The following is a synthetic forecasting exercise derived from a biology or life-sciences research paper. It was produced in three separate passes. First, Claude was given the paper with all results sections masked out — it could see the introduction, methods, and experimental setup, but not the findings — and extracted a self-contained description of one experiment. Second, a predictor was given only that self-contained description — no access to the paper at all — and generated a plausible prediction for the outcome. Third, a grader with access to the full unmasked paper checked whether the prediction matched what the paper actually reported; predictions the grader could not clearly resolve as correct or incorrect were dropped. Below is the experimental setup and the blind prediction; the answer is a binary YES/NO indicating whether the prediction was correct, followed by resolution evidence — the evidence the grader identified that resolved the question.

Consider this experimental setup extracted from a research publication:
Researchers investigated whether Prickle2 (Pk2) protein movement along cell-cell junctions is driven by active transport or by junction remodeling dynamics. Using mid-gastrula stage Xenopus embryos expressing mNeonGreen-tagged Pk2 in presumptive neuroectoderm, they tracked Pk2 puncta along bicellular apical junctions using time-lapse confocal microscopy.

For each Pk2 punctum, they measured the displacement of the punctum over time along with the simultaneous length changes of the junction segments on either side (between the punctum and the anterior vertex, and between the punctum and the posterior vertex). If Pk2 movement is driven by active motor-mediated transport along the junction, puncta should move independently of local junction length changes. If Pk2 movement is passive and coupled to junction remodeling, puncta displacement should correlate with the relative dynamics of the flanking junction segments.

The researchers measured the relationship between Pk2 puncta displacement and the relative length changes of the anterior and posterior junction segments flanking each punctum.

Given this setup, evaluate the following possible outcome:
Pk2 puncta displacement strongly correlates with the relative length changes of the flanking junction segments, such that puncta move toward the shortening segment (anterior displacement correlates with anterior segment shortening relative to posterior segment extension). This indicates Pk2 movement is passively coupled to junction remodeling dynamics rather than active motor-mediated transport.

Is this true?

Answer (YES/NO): NO